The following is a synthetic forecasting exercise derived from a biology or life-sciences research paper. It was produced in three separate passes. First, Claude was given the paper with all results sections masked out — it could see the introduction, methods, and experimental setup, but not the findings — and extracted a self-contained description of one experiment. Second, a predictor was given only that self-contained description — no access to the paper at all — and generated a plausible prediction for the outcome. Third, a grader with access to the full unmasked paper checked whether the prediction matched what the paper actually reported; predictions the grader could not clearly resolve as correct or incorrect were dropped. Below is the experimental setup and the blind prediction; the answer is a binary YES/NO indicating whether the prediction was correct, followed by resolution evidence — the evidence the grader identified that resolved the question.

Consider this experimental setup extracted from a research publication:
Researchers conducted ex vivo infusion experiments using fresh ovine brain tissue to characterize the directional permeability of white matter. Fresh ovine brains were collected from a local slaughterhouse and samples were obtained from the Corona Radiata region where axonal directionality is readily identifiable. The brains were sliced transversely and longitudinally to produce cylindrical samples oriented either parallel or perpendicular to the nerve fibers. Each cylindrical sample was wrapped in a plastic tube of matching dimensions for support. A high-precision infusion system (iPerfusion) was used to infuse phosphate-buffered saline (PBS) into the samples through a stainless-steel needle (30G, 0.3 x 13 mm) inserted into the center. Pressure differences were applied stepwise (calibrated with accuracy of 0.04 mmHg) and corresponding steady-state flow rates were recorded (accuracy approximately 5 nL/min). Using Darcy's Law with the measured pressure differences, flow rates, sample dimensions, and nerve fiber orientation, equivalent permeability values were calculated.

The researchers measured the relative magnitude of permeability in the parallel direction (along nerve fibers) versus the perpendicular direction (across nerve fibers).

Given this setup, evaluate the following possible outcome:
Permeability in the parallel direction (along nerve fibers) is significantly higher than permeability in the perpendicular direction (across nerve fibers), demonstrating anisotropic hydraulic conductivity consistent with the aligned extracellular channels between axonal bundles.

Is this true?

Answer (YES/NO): YES